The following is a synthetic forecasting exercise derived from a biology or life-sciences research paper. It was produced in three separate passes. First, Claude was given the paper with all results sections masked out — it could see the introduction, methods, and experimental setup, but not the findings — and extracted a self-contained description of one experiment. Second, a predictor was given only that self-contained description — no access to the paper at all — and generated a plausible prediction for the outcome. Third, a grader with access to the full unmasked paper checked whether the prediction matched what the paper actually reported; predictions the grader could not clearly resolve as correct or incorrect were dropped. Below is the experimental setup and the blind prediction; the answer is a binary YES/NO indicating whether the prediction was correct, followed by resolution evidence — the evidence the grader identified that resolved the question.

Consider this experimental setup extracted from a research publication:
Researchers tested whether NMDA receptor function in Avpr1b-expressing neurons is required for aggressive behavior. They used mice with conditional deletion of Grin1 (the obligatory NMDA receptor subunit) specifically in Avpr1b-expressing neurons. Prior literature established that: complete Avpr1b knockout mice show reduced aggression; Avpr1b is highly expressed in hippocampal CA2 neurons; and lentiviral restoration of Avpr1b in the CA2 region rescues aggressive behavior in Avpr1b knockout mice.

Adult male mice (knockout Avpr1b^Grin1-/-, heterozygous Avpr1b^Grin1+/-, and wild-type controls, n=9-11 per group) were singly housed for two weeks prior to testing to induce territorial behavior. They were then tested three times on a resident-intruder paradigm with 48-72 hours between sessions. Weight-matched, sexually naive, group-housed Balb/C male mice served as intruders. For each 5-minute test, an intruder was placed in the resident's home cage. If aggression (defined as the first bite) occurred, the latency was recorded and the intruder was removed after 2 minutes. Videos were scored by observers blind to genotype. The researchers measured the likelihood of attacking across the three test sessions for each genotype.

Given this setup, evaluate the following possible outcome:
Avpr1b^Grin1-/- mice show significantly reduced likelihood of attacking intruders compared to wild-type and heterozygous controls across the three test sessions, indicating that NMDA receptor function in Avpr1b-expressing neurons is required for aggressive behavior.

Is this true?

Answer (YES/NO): NO